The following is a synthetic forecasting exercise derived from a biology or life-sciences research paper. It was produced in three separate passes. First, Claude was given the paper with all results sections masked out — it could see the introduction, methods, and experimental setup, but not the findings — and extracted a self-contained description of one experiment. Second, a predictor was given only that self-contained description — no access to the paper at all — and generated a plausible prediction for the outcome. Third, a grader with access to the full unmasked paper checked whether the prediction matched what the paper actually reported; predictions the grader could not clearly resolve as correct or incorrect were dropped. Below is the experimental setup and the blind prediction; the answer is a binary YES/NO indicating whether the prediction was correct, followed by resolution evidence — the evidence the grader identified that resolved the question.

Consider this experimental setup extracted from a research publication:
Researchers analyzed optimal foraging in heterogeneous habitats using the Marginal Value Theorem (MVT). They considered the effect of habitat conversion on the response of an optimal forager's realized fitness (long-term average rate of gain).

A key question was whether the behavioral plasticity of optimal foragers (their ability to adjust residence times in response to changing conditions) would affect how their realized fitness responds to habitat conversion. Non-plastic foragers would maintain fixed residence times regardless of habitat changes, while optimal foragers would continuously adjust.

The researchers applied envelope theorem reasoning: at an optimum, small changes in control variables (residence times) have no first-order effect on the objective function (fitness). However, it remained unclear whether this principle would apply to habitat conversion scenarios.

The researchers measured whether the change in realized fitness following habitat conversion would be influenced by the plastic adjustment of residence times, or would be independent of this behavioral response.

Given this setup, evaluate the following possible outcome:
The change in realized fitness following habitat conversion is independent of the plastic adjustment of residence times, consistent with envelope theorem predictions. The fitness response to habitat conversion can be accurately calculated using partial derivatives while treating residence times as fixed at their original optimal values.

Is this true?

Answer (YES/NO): YES